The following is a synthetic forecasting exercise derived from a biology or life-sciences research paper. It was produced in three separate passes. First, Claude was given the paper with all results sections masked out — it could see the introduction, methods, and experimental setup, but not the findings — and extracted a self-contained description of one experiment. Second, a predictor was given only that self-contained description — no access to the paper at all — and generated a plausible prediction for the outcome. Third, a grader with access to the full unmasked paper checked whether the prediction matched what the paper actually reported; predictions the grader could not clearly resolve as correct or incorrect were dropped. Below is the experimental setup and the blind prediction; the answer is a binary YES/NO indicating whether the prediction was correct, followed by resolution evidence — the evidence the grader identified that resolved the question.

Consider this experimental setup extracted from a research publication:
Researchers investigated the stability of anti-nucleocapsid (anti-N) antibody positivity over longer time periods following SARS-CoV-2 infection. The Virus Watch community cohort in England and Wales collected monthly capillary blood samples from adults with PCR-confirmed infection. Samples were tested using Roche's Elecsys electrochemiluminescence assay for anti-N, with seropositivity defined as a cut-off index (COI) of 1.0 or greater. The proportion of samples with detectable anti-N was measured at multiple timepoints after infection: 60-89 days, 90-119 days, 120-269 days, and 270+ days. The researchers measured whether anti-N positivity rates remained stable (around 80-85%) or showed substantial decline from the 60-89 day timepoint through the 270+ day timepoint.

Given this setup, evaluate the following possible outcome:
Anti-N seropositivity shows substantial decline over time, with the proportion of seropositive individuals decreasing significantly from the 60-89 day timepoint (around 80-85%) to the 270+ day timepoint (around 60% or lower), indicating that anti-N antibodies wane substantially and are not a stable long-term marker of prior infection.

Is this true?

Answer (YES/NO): NO